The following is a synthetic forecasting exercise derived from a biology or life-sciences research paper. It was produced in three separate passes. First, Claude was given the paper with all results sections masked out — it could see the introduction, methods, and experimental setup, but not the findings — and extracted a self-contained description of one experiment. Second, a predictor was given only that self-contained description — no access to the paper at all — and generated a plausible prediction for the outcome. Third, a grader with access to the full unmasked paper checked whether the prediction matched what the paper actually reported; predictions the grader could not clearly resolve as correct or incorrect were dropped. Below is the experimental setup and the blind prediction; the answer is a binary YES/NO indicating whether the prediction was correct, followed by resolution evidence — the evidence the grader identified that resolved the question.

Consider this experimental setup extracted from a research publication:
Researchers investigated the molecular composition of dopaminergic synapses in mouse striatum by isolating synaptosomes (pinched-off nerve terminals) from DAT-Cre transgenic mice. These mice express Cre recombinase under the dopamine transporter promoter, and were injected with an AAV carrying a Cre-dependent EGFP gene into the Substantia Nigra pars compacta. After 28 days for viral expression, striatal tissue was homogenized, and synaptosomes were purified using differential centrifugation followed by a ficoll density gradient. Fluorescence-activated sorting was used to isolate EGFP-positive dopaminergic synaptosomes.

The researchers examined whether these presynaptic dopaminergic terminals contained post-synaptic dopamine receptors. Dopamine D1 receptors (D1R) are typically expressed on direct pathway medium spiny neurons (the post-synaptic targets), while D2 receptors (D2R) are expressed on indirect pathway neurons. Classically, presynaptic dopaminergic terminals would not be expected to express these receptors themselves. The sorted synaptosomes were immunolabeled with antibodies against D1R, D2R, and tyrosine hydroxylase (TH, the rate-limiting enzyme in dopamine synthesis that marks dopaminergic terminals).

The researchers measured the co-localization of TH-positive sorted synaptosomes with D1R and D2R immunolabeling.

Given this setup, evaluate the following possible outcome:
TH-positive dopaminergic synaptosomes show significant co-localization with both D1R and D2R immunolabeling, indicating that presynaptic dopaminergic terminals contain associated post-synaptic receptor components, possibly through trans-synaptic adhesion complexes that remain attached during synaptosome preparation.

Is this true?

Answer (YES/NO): YES